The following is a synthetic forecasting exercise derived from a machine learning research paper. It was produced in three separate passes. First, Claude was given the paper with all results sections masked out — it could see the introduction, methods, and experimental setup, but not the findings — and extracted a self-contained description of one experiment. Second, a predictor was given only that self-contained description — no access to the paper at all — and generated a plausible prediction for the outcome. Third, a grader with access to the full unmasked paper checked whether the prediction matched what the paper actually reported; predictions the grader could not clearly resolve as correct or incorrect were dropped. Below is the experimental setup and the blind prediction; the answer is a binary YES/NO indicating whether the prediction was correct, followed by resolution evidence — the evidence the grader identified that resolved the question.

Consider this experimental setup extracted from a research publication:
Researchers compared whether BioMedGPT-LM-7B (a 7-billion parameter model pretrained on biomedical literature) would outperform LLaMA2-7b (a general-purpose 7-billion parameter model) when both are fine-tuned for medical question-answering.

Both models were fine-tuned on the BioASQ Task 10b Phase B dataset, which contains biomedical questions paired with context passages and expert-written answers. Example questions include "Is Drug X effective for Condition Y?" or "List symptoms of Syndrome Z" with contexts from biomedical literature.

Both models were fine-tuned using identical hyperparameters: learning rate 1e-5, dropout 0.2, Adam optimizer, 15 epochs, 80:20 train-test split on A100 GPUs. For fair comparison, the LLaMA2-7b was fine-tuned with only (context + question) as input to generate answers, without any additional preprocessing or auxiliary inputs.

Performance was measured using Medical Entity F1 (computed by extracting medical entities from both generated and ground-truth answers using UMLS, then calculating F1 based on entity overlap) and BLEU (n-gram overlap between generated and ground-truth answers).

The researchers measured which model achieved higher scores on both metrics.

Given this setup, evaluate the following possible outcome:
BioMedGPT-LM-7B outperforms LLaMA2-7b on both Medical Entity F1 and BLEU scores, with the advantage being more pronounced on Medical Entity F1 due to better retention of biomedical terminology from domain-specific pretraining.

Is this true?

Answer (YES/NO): NO